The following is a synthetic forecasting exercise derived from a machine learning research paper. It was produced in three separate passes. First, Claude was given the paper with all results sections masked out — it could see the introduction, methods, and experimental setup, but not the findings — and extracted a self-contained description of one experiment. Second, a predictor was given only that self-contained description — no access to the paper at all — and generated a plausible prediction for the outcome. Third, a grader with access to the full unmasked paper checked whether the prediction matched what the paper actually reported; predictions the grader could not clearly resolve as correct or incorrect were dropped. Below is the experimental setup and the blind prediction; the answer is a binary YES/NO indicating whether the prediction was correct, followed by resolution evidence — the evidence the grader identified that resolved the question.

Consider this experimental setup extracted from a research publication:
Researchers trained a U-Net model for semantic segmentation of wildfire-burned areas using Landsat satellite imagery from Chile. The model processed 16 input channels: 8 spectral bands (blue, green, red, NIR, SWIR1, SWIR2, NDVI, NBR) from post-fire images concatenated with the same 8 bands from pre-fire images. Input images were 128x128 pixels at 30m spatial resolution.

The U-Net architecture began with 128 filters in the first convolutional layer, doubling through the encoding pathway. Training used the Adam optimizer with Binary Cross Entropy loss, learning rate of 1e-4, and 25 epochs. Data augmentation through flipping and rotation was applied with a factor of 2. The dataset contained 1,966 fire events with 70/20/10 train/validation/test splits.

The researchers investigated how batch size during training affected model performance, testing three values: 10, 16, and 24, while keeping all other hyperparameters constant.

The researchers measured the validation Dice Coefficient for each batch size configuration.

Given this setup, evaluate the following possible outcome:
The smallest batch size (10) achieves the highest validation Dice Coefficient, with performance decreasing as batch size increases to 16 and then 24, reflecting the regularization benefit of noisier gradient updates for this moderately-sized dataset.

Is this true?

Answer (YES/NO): NO